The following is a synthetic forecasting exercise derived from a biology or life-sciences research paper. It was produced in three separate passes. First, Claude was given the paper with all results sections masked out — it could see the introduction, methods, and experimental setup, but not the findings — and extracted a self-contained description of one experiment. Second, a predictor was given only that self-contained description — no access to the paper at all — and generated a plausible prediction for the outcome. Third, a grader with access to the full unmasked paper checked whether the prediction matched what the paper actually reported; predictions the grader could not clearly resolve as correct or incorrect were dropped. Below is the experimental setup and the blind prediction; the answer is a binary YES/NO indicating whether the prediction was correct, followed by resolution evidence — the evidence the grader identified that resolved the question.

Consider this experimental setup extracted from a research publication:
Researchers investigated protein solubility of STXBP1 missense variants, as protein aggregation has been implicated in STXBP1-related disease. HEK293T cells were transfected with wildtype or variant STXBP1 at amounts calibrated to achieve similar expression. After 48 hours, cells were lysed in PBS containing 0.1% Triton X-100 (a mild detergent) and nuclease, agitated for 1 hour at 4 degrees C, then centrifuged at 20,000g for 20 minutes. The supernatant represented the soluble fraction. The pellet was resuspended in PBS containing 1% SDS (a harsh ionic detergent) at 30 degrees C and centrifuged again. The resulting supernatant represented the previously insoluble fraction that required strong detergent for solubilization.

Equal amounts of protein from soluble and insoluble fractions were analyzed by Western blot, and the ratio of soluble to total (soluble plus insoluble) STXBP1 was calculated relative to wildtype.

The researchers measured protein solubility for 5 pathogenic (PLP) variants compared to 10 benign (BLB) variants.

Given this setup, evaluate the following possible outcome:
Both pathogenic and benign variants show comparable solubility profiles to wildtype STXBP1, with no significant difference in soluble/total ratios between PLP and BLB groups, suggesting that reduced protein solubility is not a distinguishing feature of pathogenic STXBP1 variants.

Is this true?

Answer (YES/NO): NO